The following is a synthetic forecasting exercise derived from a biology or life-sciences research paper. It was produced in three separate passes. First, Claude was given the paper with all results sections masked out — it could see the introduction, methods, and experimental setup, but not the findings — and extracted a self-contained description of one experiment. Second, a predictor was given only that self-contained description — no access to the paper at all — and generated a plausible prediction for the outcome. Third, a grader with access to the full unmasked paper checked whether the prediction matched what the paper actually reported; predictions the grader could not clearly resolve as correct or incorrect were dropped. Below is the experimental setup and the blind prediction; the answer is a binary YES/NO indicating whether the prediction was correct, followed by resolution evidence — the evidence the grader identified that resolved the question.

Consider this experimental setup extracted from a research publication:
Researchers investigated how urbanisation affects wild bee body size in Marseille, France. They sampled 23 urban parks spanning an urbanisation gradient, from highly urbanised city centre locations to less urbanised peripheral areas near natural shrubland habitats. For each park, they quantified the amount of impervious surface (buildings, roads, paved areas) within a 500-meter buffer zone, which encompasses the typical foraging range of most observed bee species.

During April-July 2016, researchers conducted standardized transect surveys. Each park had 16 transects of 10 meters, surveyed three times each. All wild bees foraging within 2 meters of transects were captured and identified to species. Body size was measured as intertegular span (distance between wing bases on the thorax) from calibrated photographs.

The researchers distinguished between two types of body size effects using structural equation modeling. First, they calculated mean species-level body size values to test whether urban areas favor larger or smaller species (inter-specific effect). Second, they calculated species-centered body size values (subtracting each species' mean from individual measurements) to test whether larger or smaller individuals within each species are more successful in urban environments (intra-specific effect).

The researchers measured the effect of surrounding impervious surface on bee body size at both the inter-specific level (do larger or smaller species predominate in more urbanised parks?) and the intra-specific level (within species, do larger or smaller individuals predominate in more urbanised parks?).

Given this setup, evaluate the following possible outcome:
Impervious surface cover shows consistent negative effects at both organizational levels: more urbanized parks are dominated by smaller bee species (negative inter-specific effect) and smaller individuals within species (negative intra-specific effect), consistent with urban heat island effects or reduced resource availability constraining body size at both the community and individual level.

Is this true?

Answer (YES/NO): NO